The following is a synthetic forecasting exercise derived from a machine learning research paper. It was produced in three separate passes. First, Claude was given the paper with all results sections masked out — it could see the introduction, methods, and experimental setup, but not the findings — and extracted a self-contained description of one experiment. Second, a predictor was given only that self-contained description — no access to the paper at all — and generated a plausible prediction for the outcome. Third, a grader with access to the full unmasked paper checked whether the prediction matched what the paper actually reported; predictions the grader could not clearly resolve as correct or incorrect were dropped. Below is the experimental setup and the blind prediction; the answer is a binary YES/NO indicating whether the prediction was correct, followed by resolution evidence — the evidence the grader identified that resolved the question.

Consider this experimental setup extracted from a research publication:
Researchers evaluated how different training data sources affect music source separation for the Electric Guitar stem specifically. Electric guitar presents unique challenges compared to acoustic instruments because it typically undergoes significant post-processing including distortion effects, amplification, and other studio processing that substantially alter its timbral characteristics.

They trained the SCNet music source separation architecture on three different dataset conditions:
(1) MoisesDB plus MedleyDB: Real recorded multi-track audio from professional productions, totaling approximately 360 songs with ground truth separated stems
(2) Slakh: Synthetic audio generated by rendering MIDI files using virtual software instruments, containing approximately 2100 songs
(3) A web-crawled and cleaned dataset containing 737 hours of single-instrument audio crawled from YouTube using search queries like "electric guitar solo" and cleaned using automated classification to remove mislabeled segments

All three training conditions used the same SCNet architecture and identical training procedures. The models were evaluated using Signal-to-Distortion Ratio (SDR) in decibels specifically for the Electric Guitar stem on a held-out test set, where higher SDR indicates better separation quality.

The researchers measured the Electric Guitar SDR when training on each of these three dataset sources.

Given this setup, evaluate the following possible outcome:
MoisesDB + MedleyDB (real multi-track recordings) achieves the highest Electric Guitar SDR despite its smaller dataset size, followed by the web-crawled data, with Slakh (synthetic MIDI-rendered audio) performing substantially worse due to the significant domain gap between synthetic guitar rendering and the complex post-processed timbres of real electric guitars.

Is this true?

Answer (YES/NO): YES